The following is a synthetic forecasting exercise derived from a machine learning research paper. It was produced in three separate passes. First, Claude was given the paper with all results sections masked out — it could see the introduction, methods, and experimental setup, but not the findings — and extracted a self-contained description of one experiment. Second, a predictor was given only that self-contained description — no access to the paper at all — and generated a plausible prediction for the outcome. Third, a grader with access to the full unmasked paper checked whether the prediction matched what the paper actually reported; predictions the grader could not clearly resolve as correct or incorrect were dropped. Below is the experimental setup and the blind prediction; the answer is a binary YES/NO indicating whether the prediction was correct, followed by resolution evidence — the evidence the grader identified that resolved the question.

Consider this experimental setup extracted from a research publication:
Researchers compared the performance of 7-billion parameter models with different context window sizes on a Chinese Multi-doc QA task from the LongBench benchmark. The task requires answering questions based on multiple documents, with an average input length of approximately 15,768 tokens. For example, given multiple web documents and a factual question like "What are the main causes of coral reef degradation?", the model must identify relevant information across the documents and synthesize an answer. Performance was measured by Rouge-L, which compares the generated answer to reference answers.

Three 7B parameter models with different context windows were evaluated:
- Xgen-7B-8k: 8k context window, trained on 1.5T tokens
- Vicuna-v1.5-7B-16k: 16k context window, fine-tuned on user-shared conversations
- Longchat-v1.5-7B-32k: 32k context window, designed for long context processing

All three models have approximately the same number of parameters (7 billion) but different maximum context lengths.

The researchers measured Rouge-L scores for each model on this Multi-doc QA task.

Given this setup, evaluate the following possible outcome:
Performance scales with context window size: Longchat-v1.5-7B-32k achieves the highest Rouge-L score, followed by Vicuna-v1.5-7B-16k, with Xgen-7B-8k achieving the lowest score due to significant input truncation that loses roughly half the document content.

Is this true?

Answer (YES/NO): NO